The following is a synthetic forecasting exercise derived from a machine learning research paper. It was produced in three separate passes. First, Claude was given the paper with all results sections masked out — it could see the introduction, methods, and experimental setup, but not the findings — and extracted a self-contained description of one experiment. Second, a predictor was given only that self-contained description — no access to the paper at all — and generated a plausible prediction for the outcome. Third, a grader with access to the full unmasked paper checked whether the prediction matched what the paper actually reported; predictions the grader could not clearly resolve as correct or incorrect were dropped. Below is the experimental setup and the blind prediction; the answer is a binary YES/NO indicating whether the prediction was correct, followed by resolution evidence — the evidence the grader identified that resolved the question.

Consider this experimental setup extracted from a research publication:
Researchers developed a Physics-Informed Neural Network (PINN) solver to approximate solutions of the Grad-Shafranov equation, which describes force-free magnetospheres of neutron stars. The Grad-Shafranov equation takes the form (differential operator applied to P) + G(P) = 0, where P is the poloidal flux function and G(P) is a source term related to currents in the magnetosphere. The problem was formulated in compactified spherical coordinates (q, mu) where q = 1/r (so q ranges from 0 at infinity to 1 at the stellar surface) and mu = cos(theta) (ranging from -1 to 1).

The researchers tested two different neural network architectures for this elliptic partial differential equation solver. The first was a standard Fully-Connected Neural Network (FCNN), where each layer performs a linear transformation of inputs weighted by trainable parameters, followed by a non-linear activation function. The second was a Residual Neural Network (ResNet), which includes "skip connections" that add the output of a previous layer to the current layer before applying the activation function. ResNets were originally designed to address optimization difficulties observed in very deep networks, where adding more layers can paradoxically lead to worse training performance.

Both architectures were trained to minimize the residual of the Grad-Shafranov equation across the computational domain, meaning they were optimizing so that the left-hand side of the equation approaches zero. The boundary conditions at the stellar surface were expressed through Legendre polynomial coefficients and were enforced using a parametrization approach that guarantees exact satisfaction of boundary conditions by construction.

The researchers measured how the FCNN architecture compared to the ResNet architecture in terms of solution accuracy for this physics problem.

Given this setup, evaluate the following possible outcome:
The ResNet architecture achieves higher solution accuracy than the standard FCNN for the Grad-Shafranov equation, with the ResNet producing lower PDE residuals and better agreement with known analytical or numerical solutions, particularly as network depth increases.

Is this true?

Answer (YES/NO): NO